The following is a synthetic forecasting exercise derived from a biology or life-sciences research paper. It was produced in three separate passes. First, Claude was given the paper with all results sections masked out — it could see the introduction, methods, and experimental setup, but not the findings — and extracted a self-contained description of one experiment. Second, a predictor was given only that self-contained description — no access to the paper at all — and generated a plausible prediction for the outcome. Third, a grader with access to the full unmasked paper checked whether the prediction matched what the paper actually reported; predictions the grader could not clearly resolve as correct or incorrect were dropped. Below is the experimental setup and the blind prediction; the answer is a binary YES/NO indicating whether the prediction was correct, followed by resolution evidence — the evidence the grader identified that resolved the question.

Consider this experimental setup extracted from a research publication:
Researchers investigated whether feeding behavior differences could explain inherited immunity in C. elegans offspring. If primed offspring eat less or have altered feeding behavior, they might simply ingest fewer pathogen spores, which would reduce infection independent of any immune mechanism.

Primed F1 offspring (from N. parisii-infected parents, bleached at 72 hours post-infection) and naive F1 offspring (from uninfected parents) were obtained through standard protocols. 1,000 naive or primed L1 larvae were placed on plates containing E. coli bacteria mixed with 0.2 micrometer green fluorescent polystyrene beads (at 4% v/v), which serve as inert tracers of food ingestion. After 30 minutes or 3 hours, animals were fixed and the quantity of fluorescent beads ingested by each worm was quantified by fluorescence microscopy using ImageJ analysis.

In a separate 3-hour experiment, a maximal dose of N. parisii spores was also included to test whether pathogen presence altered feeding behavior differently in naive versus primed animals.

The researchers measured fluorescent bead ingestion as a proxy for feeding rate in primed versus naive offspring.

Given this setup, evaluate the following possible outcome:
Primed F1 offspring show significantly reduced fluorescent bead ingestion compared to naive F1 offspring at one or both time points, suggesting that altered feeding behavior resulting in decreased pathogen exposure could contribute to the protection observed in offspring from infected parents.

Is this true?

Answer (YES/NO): NO